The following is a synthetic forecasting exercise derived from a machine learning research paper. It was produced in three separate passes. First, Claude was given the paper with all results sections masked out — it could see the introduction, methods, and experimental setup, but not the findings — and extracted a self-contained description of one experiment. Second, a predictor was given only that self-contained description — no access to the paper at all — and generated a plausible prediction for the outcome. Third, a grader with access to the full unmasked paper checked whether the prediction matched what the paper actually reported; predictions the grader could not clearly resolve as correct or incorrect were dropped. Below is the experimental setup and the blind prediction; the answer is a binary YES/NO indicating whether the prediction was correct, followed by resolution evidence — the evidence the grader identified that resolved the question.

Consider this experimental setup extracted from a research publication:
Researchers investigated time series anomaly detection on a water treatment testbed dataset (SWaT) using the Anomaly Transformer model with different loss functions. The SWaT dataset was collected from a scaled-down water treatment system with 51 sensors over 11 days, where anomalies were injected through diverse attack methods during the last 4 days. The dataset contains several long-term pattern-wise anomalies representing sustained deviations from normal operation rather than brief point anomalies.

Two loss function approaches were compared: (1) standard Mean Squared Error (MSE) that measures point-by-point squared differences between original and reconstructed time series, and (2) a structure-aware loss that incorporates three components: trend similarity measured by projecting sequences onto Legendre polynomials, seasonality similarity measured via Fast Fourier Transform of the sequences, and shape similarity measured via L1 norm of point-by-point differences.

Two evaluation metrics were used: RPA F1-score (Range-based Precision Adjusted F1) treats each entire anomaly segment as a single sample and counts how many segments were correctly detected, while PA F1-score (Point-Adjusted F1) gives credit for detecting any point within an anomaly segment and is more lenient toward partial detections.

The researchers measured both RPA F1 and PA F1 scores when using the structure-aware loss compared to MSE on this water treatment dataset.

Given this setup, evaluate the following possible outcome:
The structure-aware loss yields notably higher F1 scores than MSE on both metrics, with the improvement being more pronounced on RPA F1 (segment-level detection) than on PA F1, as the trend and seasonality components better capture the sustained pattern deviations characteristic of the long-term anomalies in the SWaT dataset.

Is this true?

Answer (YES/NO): NO